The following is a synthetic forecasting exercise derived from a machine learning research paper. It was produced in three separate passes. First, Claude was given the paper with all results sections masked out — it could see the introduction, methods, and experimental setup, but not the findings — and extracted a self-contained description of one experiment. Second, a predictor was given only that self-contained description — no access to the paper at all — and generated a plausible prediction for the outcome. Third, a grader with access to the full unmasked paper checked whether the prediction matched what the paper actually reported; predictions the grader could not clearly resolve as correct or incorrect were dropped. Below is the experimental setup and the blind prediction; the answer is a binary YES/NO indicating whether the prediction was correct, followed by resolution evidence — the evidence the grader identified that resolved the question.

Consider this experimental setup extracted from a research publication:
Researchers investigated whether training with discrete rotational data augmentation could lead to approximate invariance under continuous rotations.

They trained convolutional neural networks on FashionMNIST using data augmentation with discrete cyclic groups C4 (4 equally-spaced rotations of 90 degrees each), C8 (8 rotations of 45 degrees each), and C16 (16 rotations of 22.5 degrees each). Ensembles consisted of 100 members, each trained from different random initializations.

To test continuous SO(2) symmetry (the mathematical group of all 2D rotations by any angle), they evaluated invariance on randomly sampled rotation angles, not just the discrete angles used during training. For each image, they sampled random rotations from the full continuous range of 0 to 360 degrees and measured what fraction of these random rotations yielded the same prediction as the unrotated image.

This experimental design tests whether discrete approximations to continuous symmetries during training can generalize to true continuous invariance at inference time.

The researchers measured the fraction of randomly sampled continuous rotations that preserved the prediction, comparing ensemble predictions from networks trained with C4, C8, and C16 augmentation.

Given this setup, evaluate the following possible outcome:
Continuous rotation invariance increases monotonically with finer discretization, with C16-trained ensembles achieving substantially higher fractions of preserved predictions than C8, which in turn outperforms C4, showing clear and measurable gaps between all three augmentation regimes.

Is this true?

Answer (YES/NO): YES